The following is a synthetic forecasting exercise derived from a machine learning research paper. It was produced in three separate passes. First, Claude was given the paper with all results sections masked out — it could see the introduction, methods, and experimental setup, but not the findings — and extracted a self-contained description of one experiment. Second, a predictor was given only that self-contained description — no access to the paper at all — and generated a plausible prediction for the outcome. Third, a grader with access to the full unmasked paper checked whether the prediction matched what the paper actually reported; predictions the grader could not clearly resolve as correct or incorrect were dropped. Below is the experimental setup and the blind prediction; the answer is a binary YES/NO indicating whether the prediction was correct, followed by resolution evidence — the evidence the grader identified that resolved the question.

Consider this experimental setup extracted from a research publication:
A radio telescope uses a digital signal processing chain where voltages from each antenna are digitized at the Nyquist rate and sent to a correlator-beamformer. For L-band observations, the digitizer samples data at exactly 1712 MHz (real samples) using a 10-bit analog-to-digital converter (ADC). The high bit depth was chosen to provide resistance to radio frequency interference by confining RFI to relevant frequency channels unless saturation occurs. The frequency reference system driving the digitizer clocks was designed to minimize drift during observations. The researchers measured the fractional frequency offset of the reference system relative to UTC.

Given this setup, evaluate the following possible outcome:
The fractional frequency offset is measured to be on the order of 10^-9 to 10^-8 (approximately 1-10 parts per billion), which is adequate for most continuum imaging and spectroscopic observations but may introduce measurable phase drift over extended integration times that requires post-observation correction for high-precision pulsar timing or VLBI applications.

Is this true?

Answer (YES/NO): NO